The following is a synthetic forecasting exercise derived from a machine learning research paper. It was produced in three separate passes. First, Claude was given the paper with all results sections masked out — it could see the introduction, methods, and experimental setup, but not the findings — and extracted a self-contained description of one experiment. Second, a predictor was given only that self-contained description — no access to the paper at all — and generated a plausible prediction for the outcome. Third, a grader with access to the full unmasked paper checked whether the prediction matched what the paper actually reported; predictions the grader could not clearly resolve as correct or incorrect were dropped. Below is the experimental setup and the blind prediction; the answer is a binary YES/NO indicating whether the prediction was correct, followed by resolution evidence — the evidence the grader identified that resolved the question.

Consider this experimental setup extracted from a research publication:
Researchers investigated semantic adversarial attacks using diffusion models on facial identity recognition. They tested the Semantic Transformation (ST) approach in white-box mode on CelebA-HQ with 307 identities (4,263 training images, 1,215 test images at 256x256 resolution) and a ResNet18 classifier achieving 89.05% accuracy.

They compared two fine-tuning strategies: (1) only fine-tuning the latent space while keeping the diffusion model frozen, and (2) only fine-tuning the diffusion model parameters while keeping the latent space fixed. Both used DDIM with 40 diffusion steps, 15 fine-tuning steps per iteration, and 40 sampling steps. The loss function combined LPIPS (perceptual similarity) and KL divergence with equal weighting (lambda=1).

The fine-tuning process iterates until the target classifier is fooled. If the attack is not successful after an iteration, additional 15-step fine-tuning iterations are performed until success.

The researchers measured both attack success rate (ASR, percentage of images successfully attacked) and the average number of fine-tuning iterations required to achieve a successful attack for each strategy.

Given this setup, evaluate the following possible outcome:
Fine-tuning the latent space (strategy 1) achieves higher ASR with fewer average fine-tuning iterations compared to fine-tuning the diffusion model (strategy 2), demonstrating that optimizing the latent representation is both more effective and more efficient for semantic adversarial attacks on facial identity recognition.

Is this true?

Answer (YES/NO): NO